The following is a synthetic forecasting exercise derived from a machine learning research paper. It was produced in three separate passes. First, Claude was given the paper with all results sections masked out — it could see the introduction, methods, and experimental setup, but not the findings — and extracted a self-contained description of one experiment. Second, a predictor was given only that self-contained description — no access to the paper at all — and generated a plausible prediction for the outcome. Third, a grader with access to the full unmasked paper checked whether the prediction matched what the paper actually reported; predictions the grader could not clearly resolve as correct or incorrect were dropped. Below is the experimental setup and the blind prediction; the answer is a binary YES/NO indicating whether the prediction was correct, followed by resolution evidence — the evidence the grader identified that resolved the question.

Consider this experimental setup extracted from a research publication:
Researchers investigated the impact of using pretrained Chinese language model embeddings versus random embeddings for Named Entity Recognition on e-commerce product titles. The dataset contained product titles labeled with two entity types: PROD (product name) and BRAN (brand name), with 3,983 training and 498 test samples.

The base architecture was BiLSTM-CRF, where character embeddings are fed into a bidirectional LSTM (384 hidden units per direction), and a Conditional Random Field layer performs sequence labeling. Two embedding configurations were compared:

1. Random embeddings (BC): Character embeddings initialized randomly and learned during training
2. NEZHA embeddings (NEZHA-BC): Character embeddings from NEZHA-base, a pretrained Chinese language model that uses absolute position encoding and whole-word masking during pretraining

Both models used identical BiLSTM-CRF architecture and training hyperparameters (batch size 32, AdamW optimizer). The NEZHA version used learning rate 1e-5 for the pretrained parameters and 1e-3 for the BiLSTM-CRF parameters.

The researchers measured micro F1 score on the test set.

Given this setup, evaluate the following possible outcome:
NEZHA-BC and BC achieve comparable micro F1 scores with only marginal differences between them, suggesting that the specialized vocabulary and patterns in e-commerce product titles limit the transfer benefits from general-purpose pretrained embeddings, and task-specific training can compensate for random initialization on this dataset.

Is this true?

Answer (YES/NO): NO